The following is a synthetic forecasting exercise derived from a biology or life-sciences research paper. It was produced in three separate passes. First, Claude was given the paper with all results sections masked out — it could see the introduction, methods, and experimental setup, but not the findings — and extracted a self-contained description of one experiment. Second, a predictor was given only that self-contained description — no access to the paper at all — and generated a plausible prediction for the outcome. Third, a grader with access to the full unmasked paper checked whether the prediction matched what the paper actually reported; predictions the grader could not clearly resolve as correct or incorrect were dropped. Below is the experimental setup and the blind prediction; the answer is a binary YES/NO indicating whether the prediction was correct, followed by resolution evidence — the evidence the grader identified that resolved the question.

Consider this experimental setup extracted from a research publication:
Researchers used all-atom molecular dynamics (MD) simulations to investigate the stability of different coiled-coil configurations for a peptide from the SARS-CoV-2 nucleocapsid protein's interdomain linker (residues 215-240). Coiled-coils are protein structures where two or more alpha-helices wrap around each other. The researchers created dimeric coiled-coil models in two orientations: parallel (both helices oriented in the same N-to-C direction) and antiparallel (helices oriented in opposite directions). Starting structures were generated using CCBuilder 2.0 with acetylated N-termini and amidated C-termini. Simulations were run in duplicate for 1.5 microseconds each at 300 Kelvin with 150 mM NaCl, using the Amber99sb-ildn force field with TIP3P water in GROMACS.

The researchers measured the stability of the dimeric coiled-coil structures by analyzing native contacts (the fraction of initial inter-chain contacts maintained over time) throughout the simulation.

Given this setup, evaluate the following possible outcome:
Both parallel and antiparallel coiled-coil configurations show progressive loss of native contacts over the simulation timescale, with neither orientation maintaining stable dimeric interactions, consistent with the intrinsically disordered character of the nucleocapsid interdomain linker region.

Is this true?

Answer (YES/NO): NO